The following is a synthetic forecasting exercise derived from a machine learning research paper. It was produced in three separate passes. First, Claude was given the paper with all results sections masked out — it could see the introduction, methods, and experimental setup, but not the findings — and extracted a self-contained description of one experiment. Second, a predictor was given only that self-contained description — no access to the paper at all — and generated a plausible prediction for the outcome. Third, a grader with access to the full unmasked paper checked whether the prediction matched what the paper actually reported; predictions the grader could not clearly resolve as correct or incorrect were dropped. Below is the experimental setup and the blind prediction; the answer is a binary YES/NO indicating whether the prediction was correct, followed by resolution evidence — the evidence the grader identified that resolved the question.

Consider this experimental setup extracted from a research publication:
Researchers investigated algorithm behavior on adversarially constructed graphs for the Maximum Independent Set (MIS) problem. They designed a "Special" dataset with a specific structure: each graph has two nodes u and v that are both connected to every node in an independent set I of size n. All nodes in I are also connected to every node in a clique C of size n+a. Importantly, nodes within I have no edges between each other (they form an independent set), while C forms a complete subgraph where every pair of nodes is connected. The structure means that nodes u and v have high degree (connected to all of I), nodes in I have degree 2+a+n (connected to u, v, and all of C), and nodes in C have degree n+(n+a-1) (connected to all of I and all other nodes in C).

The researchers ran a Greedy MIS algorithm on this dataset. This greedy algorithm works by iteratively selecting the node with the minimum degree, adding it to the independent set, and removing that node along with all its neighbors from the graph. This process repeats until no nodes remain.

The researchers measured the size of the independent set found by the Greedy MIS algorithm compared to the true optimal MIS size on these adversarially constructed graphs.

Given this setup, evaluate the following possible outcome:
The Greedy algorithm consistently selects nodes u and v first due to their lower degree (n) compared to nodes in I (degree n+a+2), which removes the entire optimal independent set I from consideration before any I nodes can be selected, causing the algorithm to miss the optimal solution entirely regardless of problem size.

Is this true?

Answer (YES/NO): YES